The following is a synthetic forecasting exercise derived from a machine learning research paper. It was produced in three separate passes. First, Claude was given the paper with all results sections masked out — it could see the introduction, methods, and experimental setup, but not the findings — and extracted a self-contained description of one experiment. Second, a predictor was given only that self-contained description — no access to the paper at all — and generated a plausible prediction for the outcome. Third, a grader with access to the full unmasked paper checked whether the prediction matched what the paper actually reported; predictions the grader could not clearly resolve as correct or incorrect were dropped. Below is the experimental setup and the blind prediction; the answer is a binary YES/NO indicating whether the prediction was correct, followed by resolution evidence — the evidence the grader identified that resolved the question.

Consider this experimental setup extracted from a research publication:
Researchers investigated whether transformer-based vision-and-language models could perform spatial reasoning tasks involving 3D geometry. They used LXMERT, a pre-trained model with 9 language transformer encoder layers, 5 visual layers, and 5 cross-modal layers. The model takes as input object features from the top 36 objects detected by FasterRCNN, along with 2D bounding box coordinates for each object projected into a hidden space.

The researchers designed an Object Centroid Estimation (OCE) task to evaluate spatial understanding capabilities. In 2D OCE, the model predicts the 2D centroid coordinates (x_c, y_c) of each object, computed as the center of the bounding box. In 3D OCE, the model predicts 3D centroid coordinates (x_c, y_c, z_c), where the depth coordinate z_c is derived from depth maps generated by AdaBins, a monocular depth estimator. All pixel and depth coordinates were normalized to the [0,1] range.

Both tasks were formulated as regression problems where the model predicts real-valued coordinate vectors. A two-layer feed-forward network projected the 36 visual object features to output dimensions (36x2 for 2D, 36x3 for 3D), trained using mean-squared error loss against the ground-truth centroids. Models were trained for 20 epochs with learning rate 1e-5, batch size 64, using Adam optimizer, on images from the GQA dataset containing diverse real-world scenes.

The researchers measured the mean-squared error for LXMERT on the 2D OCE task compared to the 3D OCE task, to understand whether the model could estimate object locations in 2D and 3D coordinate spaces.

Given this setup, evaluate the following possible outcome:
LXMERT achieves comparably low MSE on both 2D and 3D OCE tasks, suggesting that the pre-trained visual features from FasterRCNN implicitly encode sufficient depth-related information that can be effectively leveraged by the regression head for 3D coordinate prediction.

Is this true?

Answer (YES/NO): NO